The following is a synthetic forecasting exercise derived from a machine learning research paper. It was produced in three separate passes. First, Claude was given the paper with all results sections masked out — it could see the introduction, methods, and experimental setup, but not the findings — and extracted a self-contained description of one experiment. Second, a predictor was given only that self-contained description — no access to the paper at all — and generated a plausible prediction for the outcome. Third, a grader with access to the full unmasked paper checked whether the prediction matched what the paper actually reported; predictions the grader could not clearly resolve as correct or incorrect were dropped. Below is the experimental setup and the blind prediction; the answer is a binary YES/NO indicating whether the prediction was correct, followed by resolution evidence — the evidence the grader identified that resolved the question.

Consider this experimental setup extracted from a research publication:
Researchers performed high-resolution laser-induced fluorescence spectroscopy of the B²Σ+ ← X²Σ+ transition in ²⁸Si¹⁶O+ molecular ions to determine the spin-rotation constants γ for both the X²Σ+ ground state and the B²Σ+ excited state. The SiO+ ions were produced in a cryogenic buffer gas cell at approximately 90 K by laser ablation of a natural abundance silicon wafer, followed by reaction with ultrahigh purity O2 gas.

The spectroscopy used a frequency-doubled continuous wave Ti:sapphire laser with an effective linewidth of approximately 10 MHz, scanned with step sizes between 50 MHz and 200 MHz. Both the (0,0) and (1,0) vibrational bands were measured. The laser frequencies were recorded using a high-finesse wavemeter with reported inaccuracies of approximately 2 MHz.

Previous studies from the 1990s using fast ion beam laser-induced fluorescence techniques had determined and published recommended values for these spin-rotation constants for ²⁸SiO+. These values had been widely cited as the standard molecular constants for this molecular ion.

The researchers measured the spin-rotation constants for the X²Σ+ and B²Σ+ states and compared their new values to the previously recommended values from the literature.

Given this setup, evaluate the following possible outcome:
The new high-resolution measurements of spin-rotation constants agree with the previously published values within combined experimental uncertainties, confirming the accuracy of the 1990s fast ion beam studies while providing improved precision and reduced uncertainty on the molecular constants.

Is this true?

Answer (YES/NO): NO